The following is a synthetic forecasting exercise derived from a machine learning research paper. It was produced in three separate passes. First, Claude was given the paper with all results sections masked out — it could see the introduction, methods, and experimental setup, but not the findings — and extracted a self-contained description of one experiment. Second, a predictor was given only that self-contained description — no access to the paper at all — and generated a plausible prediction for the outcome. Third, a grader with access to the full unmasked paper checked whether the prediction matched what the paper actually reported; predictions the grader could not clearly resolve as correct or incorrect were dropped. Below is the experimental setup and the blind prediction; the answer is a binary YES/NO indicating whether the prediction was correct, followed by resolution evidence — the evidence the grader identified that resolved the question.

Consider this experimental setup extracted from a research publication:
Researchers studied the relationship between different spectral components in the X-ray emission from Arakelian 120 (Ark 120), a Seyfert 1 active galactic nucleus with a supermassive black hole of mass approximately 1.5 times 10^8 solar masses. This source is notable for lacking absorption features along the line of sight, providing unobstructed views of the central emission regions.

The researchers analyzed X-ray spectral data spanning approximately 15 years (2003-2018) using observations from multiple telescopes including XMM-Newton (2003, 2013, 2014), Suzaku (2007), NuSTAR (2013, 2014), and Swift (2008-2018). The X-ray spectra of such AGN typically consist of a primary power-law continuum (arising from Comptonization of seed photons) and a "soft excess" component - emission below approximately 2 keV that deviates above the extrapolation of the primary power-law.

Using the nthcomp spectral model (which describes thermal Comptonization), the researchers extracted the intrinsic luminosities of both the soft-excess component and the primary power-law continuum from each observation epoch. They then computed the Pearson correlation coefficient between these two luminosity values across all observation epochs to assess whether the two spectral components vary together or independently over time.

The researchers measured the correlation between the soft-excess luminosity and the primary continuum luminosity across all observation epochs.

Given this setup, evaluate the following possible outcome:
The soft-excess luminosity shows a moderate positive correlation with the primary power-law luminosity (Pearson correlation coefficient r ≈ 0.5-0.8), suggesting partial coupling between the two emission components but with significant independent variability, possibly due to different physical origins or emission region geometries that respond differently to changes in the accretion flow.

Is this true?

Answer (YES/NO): NO